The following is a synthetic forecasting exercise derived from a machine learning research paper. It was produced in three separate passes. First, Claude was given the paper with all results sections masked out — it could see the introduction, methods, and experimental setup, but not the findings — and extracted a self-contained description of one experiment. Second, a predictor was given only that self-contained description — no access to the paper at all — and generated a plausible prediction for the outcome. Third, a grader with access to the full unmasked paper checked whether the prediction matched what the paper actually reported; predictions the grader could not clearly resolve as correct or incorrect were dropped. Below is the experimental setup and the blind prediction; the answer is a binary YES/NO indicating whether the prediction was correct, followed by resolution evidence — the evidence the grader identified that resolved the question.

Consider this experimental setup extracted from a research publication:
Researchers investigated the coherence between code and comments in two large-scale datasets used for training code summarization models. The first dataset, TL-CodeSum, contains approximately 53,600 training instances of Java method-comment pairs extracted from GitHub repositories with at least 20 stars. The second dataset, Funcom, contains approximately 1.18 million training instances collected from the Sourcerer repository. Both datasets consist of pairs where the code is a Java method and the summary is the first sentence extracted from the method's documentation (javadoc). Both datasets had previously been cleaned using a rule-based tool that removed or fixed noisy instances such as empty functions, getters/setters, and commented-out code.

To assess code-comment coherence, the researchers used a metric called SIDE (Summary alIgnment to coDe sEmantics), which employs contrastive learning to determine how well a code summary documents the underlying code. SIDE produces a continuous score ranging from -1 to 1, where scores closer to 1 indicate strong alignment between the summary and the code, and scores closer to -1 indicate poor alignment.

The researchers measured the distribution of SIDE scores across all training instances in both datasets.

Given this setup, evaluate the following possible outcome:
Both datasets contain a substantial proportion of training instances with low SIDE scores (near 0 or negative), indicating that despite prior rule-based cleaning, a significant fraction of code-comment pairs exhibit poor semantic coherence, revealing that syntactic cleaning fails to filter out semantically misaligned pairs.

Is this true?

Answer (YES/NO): NO